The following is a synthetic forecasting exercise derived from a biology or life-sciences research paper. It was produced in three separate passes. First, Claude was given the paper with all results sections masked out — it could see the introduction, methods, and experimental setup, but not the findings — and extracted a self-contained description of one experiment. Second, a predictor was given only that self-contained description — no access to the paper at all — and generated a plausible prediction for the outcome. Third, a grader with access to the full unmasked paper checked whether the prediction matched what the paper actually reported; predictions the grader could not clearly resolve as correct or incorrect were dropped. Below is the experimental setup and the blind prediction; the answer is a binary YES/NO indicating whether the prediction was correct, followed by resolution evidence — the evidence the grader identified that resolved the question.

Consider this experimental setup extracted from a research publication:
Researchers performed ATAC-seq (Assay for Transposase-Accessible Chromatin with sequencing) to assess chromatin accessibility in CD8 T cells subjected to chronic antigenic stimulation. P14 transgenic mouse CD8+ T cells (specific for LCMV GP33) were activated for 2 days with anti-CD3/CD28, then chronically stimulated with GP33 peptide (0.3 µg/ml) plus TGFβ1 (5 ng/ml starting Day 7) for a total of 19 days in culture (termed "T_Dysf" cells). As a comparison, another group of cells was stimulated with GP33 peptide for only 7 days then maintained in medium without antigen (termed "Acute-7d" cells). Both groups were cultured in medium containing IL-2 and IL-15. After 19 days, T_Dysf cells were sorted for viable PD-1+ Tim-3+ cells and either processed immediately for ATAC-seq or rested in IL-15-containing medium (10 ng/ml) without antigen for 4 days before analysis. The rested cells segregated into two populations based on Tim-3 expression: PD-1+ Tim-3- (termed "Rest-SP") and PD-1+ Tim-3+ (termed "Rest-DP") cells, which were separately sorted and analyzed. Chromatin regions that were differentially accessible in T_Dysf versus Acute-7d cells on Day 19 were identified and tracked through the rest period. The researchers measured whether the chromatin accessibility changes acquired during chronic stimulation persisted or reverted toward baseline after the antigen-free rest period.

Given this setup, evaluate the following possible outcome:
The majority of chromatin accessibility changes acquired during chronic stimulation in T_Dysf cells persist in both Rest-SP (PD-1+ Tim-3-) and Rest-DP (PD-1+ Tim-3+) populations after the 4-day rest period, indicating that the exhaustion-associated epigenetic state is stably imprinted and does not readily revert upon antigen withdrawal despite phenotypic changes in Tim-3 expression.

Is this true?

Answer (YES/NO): YES